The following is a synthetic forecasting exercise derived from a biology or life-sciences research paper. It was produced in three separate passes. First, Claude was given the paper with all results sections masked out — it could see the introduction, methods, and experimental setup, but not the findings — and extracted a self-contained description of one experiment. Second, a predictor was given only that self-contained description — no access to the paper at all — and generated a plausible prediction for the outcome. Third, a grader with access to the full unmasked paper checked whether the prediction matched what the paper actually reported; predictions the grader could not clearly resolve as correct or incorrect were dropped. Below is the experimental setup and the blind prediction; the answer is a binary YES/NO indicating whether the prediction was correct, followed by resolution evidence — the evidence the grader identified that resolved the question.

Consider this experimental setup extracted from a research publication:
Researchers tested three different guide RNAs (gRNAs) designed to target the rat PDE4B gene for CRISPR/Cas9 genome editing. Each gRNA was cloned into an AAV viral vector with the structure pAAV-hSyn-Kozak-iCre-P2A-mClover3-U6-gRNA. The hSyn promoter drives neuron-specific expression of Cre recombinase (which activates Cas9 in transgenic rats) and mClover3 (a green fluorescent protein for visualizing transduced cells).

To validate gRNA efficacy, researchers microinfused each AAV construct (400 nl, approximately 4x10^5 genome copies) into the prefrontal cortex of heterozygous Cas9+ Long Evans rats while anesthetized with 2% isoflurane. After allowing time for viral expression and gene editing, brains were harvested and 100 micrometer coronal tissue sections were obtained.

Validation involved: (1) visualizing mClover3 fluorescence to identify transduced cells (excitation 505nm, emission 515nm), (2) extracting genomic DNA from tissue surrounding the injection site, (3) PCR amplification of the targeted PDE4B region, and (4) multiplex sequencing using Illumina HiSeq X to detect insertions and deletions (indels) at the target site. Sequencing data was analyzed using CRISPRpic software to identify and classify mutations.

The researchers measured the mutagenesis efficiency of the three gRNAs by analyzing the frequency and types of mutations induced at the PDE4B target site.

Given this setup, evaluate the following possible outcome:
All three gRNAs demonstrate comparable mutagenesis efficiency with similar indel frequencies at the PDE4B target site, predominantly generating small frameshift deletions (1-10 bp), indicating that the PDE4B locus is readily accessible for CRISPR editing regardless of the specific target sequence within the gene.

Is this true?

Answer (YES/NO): NO